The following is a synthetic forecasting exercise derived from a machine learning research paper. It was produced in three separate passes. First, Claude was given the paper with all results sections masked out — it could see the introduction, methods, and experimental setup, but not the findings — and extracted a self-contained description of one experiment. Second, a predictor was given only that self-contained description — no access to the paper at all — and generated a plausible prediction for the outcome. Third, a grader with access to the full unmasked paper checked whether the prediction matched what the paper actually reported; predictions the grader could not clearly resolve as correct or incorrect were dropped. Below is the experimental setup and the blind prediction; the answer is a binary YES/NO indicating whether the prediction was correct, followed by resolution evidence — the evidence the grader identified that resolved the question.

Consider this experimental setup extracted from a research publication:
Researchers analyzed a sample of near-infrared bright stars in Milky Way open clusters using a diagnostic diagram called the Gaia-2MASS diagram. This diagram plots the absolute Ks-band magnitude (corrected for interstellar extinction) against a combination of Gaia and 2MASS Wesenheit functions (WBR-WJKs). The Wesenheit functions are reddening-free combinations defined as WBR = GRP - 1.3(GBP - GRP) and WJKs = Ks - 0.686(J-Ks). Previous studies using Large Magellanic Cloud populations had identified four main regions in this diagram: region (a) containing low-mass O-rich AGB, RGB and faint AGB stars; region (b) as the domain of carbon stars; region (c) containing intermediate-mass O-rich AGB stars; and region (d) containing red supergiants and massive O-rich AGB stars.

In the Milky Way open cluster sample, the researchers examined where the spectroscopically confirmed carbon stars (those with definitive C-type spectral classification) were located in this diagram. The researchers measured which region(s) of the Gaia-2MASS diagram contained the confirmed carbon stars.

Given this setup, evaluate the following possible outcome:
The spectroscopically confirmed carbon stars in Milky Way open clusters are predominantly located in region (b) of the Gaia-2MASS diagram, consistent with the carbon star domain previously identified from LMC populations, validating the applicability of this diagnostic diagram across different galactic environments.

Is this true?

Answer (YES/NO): YES